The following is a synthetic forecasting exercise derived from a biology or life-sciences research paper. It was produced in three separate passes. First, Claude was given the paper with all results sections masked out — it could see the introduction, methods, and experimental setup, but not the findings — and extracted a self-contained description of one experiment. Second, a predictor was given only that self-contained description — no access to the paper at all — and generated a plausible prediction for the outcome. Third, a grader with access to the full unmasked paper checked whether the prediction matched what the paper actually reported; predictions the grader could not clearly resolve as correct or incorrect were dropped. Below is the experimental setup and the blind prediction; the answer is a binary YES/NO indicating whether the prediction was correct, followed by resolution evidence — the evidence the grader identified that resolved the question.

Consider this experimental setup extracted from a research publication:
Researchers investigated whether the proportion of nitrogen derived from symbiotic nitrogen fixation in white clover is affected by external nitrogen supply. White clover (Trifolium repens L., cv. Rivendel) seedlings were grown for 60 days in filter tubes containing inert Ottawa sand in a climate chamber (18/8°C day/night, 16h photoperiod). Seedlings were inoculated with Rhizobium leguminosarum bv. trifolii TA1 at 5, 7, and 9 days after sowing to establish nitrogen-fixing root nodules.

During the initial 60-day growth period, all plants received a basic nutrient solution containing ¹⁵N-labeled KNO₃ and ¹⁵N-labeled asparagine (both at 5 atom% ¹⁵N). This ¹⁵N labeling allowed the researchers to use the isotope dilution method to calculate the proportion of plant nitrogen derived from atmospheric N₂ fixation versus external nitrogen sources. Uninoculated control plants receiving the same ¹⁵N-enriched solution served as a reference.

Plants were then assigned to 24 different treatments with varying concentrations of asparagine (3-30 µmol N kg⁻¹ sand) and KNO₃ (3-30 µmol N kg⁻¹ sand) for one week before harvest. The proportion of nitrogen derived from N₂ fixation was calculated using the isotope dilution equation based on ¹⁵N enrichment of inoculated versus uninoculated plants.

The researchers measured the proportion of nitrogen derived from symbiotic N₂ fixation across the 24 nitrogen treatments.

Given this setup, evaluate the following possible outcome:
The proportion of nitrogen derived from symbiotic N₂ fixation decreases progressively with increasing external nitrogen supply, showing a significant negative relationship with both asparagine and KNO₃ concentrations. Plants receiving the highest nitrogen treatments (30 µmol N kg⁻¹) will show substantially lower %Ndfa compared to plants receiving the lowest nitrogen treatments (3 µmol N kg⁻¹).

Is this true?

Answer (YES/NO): NO